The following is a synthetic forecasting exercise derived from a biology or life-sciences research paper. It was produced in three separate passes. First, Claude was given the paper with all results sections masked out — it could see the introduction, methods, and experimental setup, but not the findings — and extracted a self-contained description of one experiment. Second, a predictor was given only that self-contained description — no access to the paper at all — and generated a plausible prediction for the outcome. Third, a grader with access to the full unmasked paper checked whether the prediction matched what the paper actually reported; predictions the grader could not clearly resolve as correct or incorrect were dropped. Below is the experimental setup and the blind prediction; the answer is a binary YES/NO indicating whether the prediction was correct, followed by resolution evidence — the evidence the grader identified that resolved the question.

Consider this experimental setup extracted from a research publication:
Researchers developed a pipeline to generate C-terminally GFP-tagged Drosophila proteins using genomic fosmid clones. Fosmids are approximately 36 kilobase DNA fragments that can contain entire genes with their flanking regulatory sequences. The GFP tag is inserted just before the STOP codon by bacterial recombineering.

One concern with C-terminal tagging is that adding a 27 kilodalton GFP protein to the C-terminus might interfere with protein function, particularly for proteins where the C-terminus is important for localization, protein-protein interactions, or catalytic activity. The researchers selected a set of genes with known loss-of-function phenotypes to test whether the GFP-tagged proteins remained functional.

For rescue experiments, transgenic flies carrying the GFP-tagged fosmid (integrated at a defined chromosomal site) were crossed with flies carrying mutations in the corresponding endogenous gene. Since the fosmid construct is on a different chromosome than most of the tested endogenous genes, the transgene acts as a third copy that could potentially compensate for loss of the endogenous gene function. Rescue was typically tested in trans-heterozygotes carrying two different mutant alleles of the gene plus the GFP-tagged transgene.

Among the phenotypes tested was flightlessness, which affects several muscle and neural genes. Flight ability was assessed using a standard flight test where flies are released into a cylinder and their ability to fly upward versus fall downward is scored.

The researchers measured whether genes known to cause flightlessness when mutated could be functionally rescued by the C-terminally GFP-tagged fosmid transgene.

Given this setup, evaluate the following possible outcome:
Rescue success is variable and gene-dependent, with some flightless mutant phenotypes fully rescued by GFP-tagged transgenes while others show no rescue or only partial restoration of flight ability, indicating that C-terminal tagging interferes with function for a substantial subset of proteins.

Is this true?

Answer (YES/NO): NO